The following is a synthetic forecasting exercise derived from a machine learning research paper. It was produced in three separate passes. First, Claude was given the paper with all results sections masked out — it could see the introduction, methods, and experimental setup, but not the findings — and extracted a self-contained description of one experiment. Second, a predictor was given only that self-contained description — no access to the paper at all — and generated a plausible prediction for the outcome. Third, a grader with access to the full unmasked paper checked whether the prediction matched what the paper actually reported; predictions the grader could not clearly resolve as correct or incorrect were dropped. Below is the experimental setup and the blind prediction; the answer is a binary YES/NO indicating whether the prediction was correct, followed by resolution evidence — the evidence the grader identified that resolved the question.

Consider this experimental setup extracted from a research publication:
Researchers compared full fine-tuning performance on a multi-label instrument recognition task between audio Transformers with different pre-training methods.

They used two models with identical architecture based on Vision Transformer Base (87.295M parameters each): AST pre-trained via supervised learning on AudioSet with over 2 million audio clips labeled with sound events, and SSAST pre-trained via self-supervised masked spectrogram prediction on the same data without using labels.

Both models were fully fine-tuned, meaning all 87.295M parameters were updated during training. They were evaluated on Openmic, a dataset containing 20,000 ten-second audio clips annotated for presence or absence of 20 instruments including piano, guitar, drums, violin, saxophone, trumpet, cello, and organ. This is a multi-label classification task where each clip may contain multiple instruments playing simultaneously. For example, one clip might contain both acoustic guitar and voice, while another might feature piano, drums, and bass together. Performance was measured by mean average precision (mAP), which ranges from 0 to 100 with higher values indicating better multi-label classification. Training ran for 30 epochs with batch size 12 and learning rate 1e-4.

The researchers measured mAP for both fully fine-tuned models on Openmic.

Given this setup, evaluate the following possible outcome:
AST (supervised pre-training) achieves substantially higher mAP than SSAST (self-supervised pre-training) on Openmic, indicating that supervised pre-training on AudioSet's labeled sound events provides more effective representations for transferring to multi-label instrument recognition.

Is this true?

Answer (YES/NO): YES